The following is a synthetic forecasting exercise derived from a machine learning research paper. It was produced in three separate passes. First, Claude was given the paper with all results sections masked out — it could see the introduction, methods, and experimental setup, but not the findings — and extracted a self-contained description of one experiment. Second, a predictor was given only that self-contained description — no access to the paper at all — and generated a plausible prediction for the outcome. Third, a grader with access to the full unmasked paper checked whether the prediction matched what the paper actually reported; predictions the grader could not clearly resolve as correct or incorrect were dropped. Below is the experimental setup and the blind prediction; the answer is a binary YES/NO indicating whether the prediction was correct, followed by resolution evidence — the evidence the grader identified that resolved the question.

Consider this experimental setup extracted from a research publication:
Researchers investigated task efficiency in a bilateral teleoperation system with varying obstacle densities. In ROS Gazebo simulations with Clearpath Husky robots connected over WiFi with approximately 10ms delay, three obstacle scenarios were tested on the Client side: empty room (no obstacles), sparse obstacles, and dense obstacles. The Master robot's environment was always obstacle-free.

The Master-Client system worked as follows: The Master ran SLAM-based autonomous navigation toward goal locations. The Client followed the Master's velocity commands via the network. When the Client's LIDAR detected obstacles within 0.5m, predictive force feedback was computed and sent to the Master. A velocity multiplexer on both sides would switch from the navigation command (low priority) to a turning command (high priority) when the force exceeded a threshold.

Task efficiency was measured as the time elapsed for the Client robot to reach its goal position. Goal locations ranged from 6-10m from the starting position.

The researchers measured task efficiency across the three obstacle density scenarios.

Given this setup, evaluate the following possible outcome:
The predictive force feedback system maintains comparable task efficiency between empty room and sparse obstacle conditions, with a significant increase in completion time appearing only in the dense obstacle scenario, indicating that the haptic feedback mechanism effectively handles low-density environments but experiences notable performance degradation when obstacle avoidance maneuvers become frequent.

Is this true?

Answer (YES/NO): NO